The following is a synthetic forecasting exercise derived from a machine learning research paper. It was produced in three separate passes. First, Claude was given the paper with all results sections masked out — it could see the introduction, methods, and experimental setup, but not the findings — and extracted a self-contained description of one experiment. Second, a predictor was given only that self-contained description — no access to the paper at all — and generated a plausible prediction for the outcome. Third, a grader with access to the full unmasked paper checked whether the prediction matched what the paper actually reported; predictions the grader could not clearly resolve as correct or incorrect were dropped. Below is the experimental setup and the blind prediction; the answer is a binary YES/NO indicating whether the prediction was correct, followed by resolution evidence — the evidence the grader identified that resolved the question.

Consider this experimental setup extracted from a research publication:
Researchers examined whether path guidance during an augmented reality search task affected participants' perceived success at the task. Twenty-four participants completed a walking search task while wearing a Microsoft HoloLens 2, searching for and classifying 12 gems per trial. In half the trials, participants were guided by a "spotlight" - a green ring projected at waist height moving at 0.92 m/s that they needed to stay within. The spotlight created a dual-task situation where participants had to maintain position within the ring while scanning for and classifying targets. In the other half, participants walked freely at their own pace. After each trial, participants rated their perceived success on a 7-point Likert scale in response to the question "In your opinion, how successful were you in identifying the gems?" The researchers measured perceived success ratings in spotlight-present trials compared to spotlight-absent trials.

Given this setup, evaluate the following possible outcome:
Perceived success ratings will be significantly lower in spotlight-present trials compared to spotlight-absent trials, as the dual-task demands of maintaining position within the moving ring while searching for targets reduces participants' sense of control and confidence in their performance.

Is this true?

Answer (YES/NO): YES